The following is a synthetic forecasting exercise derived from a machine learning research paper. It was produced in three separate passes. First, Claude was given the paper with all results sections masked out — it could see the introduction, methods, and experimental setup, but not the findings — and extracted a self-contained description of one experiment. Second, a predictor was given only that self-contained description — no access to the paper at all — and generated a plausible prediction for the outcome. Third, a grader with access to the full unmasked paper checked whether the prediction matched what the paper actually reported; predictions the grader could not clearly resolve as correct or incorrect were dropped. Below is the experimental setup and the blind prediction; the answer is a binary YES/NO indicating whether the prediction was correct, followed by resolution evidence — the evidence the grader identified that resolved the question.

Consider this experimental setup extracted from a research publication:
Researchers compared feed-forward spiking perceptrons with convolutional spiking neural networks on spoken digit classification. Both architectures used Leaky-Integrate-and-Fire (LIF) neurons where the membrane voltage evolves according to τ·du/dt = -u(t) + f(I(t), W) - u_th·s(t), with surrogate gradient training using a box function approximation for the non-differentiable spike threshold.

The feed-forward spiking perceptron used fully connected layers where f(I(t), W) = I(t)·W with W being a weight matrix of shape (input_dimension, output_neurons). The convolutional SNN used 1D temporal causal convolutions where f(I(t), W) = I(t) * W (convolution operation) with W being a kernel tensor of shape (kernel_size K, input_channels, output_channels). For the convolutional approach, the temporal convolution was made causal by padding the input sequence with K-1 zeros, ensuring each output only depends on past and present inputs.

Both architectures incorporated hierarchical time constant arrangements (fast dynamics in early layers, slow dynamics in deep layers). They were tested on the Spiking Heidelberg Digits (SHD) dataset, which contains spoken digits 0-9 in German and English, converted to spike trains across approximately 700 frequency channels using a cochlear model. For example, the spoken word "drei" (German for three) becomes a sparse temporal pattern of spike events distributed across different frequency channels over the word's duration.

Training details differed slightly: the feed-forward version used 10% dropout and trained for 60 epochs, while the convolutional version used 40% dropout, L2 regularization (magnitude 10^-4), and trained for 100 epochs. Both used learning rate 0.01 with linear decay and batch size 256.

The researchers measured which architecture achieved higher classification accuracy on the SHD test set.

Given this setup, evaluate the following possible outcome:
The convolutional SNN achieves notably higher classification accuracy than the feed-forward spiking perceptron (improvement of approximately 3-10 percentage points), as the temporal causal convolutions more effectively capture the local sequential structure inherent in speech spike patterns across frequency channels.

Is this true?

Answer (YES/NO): YES